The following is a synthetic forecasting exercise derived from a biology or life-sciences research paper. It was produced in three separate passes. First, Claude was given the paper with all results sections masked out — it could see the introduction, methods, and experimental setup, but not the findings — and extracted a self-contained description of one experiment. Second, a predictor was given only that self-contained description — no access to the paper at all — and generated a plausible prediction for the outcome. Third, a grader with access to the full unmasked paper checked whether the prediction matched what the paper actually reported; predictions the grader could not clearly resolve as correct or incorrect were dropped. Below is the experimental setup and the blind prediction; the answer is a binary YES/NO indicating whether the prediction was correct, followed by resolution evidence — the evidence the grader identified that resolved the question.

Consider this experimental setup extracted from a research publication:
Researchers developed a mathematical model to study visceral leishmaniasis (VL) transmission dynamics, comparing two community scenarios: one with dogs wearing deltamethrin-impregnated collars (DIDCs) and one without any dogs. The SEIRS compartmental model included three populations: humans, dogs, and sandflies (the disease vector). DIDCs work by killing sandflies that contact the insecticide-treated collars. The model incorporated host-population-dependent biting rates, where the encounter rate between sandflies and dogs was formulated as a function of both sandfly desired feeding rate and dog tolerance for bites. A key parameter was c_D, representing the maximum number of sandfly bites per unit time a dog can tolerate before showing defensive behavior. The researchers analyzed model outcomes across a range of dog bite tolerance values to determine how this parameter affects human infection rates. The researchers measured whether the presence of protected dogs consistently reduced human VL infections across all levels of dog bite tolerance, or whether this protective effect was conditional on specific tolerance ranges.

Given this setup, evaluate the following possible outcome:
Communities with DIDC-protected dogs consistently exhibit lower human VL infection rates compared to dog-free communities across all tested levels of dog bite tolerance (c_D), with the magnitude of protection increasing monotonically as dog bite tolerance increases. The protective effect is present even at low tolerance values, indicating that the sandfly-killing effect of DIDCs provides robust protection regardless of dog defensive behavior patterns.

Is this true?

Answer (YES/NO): NO